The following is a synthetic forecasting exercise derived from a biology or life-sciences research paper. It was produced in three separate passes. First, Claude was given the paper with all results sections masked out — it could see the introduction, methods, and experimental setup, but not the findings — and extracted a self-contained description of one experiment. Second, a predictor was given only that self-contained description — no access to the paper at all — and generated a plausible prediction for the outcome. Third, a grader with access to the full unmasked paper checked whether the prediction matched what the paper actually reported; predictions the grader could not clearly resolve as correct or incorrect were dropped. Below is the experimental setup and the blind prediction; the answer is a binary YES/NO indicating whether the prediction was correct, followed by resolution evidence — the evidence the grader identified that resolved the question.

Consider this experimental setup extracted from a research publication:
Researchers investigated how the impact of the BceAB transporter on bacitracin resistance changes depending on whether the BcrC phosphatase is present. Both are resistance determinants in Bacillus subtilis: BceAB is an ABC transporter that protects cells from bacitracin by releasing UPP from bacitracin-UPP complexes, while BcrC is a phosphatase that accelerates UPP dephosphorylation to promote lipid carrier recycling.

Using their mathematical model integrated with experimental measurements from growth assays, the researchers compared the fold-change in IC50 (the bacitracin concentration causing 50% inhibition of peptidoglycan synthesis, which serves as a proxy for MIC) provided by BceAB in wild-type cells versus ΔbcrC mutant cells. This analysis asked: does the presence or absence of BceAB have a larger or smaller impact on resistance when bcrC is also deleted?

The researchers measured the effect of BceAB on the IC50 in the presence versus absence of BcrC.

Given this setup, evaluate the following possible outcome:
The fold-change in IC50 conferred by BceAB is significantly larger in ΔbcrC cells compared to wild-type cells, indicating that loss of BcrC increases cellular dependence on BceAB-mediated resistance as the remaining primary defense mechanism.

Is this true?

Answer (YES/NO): NO